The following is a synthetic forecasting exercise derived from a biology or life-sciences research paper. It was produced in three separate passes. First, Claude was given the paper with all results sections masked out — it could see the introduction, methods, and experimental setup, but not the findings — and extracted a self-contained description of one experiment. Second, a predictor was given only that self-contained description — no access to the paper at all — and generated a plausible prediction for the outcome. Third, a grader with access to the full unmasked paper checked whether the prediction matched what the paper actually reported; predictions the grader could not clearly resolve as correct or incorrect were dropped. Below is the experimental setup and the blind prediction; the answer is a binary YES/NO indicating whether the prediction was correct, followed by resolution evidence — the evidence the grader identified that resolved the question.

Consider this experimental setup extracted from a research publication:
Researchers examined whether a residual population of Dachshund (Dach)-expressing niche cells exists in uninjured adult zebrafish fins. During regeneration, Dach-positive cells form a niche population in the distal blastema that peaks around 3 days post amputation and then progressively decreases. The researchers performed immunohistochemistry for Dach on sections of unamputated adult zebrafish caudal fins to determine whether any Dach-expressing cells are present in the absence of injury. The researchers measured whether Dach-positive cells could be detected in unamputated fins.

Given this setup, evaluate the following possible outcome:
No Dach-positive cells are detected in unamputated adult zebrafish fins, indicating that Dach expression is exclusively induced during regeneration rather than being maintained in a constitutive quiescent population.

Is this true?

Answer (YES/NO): NO